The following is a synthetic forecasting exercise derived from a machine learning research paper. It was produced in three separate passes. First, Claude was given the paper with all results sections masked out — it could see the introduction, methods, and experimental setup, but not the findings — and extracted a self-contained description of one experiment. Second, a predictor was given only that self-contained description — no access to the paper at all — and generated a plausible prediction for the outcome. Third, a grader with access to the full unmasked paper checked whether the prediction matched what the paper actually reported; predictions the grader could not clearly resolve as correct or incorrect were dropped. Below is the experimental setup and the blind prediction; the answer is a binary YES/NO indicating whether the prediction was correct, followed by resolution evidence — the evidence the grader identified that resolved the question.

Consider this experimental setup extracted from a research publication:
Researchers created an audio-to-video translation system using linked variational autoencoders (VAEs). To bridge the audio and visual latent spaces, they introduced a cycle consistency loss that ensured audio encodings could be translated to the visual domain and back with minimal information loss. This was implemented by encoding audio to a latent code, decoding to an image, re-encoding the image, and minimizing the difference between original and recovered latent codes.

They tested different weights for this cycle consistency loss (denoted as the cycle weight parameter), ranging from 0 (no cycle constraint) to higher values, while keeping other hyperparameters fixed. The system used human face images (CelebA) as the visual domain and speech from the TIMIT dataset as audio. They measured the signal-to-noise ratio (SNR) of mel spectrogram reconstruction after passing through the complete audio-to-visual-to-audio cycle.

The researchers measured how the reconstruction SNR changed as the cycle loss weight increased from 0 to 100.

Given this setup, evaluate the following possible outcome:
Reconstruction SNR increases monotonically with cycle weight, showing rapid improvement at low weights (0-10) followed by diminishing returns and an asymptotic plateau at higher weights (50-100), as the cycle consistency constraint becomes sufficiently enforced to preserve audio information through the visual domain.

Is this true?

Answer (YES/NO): NO